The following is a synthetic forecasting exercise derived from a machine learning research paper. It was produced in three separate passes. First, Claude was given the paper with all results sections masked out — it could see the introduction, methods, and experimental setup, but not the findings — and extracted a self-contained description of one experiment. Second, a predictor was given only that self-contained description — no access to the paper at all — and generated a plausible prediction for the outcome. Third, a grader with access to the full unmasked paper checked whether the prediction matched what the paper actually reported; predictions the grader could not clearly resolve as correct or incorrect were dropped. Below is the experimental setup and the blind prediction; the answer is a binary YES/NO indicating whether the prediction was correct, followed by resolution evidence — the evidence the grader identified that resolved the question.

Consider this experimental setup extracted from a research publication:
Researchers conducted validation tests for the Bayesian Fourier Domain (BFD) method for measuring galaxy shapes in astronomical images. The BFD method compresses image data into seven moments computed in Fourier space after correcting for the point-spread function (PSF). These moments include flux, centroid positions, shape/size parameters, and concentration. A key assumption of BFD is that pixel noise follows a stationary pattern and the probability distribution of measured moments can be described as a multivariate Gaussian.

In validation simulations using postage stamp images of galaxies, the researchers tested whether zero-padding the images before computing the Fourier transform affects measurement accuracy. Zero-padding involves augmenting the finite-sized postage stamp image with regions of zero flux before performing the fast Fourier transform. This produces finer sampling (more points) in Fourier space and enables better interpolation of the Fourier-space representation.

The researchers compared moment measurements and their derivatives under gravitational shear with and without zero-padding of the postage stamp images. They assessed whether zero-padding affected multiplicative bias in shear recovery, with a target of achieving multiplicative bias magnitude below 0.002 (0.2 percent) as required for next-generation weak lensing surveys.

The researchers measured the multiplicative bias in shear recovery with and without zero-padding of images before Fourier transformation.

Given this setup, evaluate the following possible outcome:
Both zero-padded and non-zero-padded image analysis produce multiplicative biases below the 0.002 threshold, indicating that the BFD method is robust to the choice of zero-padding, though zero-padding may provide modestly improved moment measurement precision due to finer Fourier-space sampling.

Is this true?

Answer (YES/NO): NO